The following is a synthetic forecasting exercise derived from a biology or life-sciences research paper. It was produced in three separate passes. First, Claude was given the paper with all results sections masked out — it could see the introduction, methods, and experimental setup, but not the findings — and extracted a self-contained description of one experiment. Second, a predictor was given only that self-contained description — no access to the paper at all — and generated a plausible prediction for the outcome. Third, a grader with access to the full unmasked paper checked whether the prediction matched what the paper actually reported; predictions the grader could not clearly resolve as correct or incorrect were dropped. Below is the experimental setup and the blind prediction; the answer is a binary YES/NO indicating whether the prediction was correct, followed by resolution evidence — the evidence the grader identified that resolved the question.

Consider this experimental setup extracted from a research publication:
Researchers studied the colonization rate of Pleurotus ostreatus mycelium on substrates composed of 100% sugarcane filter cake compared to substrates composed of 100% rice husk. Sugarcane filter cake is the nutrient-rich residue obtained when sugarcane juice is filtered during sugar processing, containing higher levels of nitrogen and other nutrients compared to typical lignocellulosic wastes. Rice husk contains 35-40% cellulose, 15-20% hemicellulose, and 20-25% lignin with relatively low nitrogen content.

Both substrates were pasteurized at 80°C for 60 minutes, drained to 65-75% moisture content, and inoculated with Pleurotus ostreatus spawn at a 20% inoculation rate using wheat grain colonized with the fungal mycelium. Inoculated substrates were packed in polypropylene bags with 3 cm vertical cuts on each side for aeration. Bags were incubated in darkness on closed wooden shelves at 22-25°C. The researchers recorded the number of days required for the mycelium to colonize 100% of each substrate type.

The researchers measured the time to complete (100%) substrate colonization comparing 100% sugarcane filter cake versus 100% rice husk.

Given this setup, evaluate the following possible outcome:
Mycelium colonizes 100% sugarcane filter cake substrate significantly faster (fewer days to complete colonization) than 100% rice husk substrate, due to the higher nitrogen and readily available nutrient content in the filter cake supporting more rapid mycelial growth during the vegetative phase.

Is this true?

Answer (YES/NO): NO